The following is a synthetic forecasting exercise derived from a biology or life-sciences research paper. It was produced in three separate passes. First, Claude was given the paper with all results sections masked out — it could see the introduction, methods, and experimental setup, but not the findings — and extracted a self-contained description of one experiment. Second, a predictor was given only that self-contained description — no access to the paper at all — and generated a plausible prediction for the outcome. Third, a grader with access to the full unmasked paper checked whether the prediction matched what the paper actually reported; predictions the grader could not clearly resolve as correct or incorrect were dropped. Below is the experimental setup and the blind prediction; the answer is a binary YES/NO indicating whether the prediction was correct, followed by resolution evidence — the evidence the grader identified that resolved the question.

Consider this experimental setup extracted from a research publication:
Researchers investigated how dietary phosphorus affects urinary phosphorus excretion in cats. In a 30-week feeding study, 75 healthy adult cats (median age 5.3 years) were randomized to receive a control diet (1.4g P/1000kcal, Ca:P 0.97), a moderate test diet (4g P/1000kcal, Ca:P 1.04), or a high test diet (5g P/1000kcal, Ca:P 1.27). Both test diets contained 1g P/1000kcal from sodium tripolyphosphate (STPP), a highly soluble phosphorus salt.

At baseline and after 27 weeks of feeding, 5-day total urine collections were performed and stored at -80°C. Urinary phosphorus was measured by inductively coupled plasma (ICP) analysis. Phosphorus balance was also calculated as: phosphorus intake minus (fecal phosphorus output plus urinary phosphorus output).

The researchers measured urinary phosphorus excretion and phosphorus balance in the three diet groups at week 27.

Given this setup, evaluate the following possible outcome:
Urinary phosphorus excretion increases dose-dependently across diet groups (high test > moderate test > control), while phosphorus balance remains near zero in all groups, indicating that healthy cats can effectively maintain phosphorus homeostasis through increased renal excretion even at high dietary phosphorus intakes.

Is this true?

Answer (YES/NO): NO